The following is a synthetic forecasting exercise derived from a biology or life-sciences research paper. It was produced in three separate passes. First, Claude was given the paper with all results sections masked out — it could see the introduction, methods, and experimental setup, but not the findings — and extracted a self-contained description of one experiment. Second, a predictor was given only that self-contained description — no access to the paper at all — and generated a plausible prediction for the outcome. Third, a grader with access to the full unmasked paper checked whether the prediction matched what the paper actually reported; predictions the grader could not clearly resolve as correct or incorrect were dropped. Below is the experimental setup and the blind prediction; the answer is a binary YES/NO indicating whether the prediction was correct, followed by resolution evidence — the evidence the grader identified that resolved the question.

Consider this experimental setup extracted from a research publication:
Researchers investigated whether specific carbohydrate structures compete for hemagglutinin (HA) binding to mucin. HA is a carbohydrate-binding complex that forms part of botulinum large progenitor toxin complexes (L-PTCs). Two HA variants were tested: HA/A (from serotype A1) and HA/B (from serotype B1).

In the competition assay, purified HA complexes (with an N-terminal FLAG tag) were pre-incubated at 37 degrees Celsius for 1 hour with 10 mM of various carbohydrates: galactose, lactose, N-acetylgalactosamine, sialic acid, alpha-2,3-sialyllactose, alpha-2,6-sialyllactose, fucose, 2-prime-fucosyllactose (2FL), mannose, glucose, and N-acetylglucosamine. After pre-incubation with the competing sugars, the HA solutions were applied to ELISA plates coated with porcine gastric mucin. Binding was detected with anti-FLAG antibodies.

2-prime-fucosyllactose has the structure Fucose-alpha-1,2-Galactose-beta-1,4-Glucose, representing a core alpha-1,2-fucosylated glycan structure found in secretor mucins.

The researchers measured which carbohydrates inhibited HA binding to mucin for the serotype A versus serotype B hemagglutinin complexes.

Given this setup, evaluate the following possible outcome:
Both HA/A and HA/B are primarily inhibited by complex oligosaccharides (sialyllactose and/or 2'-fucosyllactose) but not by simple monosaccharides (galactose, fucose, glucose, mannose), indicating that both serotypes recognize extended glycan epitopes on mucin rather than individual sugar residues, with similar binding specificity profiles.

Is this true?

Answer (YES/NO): NO